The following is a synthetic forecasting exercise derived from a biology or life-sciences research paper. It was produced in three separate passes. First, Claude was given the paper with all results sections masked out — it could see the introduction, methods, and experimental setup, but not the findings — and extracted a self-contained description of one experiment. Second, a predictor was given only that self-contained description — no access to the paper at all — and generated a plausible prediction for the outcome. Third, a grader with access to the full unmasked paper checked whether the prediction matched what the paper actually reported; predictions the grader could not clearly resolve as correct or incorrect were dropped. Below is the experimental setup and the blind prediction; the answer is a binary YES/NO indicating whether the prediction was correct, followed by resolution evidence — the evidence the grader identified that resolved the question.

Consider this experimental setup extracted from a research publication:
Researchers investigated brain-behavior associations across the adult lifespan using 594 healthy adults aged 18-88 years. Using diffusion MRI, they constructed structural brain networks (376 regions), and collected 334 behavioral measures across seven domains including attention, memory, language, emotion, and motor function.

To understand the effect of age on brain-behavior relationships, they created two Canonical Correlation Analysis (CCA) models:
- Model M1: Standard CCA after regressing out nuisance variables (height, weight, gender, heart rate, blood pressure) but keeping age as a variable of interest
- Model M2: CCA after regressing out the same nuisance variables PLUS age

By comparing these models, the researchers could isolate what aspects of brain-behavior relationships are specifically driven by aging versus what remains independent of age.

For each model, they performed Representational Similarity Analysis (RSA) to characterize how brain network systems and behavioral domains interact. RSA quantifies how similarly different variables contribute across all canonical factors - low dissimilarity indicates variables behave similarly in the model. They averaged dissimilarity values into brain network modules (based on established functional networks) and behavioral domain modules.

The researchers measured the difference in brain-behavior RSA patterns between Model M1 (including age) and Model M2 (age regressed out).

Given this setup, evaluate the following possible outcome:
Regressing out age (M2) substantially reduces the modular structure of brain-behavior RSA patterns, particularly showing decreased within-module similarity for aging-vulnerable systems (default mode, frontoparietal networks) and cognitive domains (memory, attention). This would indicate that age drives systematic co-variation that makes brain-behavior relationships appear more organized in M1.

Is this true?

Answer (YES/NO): NO